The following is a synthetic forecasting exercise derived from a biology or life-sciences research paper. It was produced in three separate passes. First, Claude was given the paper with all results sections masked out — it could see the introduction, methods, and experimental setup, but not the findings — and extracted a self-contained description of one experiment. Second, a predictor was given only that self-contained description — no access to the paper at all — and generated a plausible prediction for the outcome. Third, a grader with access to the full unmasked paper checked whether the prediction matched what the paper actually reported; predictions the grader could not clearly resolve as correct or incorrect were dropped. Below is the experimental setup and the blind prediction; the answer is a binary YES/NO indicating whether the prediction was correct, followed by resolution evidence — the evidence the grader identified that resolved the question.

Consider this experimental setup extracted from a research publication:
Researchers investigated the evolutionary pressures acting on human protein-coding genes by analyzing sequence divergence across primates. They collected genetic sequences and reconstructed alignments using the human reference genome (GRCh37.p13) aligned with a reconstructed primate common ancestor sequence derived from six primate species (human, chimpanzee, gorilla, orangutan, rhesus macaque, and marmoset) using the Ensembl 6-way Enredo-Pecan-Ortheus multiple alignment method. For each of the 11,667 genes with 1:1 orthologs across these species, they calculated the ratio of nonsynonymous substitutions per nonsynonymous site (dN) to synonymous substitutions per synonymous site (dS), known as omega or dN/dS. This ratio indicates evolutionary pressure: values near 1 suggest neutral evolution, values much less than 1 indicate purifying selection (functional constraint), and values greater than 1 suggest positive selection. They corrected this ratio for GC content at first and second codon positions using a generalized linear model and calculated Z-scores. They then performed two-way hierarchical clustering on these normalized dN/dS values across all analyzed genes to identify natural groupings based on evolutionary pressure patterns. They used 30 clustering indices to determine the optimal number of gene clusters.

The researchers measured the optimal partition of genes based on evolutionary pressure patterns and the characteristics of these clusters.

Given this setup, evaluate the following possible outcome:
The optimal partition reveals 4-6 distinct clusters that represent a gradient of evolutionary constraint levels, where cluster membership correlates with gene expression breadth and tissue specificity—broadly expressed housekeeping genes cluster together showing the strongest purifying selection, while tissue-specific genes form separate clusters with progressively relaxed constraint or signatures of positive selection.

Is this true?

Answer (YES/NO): NO